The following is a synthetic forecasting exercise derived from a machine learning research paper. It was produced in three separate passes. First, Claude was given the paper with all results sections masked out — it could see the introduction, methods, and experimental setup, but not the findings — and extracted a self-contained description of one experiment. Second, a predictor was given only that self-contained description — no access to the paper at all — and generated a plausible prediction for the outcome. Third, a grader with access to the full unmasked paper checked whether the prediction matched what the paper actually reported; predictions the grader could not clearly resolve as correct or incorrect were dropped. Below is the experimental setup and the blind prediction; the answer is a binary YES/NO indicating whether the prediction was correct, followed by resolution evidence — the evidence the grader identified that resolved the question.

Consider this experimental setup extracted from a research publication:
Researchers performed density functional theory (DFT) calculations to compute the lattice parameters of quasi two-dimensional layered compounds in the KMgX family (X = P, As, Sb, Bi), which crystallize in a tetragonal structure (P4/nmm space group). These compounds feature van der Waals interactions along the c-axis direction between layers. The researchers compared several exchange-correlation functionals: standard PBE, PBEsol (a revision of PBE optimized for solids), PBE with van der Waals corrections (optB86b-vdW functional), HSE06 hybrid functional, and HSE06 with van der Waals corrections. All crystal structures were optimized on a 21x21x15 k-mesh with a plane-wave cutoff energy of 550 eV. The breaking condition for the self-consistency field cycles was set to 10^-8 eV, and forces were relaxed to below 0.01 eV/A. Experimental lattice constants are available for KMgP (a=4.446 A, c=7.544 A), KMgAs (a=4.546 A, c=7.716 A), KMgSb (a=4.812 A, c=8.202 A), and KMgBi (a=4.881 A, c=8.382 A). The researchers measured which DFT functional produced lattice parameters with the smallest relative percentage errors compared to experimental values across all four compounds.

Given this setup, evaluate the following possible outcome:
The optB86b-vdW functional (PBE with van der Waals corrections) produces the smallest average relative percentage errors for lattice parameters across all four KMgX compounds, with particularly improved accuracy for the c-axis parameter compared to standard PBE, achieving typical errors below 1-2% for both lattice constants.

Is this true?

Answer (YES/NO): NO